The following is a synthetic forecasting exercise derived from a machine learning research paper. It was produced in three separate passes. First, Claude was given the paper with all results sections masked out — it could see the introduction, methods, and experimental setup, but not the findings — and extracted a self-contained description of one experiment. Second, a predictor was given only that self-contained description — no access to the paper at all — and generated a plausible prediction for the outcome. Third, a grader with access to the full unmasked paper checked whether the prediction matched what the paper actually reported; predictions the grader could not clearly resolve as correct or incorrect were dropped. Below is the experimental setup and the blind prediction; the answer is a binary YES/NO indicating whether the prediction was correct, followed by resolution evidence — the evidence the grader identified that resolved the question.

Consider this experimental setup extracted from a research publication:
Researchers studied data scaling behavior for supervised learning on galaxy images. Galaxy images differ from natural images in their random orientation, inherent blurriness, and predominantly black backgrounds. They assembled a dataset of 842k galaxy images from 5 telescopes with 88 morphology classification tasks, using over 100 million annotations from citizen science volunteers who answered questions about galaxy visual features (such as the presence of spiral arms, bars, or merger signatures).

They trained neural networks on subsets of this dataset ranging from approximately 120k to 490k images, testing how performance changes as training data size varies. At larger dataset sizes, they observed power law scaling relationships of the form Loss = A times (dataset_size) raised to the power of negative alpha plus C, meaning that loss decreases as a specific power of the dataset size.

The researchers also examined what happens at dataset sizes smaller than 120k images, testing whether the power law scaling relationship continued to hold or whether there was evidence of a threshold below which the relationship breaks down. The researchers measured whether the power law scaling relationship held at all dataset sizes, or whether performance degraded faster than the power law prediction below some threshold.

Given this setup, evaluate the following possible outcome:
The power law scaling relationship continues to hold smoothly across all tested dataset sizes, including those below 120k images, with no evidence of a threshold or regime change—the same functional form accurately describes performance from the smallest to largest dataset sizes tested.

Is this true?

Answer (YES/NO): NO